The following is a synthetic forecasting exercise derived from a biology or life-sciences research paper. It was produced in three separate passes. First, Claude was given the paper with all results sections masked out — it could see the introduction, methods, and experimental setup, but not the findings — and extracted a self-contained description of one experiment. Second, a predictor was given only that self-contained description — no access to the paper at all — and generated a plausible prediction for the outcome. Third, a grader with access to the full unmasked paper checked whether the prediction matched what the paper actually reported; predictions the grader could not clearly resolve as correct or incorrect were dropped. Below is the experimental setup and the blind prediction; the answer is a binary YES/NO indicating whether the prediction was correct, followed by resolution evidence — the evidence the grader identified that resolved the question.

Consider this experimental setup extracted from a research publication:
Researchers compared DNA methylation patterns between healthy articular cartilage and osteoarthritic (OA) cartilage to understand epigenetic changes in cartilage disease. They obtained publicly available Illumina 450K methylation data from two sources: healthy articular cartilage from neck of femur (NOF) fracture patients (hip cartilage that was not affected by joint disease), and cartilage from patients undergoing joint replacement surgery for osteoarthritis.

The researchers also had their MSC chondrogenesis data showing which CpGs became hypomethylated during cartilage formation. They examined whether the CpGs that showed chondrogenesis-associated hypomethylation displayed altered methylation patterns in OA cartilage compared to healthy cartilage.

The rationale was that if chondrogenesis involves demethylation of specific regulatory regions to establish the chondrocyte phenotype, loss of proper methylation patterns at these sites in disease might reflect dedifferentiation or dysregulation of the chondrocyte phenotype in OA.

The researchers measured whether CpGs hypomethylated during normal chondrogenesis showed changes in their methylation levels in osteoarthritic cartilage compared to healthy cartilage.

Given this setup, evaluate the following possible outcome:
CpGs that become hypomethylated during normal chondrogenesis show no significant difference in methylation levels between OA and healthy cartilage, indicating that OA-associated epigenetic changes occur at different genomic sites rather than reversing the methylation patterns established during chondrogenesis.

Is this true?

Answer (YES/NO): NO